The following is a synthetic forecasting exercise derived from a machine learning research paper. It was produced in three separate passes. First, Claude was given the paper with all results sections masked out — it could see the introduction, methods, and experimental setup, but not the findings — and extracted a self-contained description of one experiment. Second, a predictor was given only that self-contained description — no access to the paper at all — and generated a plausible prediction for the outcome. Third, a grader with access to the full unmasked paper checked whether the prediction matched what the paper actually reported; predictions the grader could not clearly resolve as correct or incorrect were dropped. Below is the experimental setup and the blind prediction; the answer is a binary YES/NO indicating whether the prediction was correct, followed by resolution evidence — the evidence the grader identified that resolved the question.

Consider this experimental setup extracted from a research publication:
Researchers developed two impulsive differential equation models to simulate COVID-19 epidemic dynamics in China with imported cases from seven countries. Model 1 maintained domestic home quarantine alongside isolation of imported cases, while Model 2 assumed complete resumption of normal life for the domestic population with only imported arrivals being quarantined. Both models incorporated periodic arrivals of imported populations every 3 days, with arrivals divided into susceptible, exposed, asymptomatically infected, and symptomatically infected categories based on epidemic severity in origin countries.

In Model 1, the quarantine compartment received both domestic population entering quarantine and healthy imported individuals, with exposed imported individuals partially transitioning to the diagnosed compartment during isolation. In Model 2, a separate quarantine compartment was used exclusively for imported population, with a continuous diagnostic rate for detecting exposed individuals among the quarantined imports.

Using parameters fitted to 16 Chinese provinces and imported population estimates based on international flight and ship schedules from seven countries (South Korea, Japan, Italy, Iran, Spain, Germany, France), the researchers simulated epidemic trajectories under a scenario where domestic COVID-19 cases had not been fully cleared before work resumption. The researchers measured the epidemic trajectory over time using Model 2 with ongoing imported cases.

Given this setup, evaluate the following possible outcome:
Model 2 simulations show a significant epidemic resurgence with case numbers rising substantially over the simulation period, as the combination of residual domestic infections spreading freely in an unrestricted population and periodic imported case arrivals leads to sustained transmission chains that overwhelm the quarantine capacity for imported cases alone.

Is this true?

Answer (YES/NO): YES